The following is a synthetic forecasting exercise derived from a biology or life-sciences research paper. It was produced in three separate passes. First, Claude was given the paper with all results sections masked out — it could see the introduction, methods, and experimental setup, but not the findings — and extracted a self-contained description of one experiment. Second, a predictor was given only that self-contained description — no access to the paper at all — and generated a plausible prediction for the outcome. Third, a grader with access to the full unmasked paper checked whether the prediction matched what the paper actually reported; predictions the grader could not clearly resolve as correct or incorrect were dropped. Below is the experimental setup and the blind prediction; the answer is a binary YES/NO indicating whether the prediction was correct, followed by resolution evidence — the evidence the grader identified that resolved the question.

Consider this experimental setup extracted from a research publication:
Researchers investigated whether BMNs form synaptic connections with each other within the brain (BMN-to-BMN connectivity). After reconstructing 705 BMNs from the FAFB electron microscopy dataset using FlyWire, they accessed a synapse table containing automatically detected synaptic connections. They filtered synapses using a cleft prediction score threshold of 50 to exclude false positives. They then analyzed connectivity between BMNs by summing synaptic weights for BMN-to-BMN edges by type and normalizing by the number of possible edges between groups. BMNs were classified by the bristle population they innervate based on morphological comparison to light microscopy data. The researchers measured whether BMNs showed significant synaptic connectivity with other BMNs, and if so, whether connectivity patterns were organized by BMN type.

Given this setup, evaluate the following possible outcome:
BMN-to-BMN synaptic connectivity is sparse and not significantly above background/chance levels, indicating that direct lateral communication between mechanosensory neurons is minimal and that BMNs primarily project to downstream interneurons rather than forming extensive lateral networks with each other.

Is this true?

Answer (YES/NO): NO